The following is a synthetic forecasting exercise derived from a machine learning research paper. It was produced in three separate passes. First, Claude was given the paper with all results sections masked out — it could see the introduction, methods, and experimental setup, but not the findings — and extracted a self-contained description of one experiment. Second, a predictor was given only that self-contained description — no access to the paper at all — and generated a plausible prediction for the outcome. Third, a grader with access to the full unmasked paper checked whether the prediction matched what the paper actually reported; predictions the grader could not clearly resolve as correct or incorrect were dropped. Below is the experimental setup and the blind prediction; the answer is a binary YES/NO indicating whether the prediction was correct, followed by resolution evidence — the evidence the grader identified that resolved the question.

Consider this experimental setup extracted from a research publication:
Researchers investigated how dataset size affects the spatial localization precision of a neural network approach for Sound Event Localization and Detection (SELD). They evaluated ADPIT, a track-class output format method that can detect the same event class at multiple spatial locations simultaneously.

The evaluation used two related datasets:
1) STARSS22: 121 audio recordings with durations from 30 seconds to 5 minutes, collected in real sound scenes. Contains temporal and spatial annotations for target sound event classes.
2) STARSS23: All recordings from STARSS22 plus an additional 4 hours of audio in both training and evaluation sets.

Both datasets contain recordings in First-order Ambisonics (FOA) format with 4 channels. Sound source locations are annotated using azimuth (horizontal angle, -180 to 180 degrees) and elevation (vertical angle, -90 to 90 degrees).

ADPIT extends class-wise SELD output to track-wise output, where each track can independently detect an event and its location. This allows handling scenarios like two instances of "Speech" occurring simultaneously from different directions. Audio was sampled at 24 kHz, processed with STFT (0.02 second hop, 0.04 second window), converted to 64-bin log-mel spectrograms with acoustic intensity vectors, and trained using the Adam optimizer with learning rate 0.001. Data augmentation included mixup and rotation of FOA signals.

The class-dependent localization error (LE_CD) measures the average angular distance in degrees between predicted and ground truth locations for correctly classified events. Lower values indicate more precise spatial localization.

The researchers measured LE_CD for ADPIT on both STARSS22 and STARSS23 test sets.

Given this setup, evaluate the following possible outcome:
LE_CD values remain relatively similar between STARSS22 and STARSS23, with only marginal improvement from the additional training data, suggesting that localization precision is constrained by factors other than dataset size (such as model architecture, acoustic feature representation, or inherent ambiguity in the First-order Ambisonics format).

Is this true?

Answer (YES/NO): NO